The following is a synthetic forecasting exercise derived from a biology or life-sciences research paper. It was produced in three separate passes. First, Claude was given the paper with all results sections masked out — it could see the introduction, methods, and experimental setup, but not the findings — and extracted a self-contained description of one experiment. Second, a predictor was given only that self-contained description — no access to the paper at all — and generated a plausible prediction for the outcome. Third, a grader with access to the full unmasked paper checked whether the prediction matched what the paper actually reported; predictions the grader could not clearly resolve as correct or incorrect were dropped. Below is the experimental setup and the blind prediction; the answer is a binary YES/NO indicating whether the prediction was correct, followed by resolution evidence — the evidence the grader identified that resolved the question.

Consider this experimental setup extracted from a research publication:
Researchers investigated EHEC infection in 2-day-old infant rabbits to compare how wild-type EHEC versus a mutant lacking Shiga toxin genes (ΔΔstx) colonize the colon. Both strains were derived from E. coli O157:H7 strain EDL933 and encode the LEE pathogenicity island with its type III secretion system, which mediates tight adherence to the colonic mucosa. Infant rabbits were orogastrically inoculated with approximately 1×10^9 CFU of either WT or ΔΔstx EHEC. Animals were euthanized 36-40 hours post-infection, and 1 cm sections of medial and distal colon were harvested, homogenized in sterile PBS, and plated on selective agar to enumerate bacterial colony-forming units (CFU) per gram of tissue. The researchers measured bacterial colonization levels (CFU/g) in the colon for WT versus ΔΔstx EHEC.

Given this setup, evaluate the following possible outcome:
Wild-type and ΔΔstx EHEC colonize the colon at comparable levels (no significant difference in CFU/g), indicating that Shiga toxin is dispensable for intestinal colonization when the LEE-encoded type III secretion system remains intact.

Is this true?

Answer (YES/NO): YES